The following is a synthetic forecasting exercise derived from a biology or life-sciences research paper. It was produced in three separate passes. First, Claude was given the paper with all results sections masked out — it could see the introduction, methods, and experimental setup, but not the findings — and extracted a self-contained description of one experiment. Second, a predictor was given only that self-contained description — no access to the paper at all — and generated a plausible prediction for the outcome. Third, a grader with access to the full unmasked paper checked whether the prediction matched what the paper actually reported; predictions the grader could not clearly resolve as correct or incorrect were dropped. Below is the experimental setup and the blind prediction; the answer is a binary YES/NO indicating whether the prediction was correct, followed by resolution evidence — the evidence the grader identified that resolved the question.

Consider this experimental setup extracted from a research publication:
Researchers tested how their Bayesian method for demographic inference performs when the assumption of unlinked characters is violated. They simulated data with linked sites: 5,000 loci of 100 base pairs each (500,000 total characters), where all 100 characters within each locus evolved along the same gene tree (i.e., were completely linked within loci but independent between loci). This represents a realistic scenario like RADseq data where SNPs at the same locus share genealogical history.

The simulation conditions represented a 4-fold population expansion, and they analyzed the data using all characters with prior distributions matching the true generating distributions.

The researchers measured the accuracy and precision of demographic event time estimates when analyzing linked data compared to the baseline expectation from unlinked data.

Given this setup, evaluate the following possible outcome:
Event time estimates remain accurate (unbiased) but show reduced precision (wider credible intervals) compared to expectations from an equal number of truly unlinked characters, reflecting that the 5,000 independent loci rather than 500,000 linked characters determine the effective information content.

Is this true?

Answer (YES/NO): NO